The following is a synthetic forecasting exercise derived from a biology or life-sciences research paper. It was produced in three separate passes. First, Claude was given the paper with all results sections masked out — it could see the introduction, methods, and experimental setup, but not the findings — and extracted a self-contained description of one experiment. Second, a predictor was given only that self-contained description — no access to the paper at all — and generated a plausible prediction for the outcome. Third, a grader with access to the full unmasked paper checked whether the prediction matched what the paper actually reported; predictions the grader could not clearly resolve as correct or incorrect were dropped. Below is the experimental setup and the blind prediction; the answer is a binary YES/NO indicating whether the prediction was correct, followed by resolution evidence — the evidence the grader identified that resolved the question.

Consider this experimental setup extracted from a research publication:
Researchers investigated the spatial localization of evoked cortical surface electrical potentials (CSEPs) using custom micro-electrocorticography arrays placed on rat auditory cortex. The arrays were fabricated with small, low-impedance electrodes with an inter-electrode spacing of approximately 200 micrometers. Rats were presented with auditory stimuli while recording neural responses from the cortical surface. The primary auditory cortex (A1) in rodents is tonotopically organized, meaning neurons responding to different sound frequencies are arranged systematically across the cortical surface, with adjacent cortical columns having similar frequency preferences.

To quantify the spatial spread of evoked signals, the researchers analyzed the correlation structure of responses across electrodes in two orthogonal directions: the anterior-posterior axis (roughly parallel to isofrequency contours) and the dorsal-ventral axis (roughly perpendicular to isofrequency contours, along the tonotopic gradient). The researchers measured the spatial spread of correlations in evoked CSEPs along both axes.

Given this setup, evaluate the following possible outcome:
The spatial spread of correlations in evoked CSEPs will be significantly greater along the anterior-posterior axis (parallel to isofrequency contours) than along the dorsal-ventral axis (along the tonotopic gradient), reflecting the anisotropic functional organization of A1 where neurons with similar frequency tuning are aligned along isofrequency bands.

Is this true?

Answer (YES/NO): NO